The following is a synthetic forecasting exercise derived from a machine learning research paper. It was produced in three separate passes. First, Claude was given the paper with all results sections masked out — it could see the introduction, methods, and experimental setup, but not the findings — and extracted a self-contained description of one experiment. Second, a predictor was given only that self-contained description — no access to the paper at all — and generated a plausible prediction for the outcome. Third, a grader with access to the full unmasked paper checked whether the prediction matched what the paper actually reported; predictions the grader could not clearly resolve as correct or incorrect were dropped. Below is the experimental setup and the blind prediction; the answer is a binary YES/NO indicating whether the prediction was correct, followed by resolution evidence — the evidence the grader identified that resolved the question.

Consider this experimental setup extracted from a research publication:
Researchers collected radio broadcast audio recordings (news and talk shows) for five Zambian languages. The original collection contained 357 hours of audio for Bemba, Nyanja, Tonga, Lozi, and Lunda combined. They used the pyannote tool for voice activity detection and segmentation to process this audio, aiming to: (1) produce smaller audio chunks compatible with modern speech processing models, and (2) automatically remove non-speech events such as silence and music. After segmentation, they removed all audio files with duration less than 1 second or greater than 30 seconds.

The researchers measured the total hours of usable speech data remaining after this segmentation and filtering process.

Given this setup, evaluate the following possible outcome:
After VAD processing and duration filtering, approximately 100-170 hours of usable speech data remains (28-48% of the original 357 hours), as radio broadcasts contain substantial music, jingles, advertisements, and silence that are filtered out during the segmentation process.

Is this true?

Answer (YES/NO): YES